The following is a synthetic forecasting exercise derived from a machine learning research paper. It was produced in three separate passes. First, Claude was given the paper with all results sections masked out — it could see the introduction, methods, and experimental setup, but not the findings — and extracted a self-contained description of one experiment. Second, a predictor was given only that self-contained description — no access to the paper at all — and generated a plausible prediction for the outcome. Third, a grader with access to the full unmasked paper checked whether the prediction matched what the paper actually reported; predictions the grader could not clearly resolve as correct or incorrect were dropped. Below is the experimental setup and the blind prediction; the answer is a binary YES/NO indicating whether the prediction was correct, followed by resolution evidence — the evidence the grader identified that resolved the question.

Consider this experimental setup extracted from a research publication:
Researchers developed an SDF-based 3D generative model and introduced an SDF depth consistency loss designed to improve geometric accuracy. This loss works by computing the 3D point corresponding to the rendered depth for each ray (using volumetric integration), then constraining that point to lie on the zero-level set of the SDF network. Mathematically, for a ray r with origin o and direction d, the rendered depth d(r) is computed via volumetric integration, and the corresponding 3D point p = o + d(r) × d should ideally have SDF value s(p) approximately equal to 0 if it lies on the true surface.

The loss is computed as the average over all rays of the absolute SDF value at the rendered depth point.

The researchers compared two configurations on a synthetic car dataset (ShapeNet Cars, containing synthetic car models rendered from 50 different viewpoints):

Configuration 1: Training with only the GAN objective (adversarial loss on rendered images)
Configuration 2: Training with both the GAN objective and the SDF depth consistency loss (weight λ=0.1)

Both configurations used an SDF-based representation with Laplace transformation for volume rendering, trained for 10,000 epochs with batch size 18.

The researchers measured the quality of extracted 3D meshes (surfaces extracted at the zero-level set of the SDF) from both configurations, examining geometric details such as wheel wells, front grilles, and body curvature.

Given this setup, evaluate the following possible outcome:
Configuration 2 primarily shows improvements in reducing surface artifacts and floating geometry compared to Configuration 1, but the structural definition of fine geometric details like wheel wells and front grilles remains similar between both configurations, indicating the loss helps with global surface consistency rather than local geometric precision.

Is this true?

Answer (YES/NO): NO